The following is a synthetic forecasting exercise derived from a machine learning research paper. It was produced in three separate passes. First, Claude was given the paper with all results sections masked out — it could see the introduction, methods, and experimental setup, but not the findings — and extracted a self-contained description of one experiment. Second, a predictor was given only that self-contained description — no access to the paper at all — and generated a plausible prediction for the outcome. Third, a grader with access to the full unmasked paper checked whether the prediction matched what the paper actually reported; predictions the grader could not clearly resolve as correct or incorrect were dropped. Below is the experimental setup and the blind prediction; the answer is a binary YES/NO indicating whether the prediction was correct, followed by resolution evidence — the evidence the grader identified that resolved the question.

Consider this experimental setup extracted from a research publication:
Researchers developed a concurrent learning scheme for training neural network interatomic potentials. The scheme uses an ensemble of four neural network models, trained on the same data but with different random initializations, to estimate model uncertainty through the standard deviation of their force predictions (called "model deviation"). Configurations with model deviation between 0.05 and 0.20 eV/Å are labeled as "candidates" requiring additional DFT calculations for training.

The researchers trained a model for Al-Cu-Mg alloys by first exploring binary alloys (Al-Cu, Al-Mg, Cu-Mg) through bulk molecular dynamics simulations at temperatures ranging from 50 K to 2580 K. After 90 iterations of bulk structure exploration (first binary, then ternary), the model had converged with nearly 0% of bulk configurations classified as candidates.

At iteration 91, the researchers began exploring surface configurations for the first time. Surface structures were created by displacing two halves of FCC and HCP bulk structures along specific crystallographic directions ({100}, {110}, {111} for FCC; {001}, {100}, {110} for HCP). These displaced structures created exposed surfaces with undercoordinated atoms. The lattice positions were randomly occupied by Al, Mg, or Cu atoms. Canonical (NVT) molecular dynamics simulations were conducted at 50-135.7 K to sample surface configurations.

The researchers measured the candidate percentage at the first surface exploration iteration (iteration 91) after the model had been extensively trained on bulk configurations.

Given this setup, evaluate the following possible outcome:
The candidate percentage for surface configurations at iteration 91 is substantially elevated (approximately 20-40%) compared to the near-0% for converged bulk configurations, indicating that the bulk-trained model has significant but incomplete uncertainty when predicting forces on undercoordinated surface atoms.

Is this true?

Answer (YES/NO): YES